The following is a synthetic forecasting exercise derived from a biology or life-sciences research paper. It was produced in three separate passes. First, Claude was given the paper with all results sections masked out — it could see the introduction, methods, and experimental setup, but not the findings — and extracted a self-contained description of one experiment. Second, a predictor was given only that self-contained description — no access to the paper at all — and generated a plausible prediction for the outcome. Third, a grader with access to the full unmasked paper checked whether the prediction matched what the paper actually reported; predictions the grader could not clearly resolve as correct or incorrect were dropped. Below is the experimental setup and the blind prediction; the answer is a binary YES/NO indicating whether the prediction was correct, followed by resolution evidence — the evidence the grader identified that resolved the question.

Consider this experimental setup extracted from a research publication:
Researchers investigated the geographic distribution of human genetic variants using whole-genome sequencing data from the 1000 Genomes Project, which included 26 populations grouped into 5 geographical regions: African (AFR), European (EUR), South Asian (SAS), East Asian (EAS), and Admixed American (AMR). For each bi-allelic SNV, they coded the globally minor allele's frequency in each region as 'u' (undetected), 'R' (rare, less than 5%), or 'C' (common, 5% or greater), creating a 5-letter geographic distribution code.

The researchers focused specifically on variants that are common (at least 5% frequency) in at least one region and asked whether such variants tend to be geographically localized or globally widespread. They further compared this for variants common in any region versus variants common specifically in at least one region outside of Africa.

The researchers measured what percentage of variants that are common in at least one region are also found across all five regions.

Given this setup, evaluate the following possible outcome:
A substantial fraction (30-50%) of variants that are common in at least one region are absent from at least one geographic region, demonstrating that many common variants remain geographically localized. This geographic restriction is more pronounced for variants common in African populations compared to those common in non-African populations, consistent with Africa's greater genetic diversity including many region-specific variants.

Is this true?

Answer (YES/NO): YES